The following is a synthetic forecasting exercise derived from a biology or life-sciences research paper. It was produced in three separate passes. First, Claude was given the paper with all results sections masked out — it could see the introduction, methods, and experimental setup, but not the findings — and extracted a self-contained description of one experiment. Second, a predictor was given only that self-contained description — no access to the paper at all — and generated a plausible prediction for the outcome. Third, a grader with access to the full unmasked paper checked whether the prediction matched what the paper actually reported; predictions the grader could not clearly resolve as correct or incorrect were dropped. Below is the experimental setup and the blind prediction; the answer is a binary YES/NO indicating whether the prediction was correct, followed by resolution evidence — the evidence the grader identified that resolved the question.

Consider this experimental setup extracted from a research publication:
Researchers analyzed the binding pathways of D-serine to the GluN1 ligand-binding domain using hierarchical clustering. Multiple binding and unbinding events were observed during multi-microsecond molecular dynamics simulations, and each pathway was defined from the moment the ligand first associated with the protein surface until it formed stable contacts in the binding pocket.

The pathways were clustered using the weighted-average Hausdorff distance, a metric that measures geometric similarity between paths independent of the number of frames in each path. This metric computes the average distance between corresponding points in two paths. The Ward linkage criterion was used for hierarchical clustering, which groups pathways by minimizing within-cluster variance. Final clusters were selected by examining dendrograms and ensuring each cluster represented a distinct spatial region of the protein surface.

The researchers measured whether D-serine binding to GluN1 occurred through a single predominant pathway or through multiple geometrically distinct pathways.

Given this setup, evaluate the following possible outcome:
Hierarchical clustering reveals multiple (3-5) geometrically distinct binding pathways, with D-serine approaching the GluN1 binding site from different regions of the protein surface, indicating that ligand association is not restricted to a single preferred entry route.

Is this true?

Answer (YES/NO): YES